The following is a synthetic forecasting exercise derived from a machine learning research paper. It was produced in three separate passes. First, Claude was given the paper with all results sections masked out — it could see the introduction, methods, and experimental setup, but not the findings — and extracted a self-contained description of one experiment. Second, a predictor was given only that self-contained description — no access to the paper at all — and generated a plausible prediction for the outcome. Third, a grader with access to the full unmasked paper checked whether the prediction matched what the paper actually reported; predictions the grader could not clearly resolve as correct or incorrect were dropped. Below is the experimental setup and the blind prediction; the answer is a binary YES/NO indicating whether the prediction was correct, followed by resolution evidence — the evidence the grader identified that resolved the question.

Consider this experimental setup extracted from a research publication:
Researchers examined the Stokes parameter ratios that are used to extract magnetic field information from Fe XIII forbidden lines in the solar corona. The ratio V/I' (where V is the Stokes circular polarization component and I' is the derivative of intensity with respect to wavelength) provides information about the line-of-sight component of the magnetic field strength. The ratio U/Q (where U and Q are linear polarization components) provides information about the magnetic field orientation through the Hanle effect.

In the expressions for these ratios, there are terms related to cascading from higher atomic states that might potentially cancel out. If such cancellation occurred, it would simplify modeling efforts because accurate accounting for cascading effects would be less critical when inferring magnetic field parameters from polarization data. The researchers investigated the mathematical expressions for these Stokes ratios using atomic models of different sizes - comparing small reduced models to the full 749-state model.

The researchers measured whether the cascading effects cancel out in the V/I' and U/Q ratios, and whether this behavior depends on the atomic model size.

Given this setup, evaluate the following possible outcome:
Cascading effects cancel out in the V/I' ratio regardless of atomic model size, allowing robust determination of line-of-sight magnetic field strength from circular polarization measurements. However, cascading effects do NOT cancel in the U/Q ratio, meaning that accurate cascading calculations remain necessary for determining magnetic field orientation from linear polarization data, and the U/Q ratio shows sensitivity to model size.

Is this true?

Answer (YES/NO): NO